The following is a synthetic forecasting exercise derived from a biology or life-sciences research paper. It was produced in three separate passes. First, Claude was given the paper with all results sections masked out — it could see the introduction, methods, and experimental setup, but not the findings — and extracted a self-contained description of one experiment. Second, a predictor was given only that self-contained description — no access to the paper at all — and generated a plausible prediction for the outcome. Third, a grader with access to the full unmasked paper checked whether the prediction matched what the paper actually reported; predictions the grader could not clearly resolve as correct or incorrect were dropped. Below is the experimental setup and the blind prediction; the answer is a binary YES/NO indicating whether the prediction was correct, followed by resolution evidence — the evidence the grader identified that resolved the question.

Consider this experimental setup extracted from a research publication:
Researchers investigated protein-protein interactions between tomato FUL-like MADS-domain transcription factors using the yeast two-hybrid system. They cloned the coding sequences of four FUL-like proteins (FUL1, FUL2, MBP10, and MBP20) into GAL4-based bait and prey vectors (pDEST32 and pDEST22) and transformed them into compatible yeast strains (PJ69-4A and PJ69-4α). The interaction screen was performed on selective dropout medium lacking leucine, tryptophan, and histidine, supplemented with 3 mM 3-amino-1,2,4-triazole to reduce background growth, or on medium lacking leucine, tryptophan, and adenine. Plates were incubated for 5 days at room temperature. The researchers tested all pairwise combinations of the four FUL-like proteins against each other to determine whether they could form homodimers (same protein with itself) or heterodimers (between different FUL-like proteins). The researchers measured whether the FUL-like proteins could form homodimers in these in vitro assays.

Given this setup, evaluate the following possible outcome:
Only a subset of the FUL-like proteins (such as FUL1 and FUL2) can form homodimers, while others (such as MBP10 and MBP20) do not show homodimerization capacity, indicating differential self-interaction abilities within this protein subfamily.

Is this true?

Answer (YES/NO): NO